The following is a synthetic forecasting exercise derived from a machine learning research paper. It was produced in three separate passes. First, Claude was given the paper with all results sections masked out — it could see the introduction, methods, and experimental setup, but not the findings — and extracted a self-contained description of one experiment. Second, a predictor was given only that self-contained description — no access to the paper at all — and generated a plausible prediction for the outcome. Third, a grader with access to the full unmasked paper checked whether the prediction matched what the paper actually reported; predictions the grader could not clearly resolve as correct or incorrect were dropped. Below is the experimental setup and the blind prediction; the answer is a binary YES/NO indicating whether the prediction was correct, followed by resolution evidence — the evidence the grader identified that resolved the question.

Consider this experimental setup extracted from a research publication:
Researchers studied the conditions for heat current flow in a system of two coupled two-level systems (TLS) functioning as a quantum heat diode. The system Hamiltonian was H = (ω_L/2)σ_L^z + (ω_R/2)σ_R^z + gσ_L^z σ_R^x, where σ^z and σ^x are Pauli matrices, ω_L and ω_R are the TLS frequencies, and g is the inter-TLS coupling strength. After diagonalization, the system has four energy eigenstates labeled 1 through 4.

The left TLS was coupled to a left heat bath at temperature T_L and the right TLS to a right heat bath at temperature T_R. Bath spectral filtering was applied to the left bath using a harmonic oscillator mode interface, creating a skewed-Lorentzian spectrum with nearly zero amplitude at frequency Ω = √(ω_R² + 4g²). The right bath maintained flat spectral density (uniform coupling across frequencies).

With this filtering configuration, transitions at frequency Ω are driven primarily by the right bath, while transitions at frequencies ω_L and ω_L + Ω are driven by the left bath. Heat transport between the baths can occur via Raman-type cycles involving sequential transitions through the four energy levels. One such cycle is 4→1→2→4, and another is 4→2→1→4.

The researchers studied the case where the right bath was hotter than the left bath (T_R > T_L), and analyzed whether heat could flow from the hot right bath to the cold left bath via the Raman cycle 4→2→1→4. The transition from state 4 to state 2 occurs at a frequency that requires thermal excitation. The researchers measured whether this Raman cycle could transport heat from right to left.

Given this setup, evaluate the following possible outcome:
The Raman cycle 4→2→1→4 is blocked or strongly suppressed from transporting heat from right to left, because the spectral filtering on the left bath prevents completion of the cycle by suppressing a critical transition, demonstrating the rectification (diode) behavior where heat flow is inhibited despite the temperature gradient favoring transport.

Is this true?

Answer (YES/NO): YES